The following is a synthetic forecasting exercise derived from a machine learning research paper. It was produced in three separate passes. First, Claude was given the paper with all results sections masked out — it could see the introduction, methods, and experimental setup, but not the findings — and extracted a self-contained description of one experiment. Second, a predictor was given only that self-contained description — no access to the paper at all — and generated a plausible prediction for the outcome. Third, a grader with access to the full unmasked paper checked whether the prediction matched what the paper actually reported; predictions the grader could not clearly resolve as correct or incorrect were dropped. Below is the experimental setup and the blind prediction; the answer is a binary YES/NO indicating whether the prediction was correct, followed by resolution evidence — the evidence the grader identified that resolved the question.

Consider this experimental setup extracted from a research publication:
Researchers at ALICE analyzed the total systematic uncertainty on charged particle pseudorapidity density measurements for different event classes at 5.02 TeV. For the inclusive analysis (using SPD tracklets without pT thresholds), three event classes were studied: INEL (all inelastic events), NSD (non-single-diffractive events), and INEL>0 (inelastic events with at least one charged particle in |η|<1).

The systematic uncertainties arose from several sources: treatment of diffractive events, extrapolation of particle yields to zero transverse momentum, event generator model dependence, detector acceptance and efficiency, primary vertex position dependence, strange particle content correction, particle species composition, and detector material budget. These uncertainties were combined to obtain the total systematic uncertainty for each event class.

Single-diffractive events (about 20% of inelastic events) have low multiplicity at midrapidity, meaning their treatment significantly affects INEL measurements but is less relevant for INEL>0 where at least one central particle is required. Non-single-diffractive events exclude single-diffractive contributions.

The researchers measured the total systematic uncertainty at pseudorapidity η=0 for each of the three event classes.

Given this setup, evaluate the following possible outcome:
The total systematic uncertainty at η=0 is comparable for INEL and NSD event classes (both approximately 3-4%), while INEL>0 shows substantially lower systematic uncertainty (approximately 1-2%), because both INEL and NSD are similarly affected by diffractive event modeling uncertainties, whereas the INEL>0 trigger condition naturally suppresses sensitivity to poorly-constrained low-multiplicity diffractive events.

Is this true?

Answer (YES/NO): NO